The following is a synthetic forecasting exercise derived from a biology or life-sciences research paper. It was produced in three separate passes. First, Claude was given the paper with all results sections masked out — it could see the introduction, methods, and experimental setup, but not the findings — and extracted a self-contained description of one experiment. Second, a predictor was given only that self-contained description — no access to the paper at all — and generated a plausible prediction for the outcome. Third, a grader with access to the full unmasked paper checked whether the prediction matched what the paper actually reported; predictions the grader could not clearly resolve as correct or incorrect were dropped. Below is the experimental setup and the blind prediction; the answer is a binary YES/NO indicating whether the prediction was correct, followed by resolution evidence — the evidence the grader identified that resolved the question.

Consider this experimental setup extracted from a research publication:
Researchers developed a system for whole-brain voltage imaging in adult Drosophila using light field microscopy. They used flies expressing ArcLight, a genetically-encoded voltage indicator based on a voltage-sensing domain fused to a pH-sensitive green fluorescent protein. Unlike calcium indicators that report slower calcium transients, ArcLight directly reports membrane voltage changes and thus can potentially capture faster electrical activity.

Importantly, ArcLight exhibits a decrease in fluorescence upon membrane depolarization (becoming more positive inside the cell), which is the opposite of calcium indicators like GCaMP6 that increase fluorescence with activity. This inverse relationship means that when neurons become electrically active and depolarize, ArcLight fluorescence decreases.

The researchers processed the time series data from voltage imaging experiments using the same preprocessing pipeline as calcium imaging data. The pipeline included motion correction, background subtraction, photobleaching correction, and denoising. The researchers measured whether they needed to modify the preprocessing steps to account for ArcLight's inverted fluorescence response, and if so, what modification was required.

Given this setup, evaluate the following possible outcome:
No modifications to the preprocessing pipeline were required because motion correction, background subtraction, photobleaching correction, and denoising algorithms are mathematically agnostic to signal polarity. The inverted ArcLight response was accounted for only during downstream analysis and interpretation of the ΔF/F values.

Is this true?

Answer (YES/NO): NO